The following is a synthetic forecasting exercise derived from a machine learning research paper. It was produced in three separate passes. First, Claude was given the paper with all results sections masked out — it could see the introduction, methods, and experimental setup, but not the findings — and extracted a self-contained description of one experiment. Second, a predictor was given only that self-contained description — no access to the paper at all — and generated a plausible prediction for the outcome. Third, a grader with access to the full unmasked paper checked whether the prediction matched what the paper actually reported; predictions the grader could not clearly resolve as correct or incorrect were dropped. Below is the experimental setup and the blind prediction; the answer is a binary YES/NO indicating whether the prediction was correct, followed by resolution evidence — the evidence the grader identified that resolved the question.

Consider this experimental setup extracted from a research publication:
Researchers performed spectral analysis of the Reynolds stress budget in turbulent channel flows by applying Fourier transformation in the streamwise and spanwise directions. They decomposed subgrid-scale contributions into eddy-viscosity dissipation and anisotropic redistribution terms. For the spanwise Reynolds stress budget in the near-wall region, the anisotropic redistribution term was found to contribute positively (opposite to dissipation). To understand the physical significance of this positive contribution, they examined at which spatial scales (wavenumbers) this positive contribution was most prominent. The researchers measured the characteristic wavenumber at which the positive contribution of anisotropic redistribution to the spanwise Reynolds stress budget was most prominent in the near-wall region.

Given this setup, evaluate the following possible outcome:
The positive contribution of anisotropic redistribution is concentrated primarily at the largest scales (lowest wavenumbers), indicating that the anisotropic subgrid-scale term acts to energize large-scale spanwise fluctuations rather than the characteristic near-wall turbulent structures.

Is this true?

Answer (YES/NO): NO